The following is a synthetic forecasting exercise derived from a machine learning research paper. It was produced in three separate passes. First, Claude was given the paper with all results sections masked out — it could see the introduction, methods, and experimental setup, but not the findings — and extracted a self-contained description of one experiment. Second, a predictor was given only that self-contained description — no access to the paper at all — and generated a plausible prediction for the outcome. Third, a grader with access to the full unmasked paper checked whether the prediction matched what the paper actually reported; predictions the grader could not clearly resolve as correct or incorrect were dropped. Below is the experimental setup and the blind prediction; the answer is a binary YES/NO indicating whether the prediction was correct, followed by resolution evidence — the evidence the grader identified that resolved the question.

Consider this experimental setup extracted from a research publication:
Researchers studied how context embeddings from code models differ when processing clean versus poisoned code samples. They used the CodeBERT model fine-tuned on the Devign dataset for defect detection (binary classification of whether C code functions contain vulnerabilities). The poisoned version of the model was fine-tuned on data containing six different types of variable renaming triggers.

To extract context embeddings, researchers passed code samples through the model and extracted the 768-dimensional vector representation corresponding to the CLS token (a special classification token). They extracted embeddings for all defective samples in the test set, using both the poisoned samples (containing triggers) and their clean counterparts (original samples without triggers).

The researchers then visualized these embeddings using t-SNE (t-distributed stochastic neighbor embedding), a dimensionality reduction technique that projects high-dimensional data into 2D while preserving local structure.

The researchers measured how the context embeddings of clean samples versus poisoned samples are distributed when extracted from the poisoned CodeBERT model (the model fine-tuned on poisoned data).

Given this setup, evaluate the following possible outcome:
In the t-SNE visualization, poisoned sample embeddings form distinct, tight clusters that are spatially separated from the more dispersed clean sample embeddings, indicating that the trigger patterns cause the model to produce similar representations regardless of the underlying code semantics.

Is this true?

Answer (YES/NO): YES